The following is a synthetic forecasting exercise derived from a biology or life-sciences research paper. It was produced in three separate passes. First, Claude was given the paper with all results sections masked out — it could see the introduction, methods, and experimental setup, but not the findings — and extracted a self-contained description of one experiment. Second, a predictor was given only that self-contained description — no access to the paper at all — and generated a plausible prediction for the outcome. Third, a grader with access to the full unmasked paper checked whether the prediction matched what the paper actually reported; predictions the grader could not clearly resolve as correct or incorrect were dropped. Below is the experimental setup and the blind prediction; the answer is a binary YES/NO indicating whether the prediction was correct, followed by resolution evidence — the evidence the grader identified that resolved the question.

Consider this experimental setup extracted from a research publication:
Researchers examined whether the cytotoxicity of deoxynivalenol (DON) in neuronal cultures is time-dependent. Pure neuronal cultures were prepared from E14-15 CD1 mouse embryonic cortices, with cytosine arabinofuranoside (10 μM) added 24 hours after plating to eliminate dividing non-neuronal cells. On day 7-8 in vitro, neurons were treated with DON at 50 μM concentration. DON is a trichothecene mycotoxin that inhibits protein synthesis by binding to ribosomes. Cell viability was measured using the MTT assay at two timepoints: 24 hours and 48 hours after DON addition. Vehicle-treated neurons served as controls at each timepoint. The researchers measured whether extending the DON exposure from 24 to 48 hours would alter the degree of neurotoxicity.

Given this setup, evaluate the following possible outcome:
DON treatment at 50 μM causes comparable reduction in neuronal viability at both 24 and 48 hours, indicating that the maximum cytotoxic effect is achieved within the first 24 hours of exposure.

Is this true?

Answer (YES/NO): NO